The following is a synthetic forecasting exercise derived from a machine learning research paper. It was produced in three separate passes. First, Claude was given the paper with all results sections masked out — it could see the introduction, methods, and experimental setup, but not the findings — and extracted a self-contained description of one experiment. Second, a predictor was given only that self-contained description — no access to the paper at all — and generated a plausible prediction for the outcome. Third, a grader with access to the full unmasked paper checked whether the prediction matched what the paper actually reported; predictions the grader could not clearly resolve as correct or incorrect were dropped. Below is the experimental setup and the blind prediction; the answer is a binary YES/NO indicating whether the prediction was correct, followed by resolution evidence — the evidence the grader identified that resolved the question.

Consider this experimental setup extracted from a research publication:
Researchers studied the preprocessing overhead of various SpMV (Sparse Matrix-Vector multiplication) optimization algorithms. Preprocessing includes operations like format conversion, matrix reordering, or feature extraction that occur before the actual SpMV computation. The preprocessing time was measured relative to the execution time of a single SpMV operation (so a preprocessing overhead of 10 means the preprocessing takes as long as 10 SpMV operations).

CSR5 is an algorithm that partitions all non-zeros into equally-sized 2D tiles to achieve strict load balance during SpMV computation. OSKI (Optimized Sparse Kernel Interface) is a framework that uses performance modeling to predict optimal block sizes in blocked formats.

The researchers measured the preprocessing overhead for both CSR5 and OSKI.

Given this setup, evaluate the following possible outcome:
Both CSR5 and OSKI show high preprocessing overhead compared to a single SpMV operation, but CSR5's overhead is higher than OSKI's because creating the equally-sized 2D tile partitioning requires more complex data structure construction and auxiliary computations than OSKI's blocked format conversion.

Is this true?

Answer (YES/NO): NO